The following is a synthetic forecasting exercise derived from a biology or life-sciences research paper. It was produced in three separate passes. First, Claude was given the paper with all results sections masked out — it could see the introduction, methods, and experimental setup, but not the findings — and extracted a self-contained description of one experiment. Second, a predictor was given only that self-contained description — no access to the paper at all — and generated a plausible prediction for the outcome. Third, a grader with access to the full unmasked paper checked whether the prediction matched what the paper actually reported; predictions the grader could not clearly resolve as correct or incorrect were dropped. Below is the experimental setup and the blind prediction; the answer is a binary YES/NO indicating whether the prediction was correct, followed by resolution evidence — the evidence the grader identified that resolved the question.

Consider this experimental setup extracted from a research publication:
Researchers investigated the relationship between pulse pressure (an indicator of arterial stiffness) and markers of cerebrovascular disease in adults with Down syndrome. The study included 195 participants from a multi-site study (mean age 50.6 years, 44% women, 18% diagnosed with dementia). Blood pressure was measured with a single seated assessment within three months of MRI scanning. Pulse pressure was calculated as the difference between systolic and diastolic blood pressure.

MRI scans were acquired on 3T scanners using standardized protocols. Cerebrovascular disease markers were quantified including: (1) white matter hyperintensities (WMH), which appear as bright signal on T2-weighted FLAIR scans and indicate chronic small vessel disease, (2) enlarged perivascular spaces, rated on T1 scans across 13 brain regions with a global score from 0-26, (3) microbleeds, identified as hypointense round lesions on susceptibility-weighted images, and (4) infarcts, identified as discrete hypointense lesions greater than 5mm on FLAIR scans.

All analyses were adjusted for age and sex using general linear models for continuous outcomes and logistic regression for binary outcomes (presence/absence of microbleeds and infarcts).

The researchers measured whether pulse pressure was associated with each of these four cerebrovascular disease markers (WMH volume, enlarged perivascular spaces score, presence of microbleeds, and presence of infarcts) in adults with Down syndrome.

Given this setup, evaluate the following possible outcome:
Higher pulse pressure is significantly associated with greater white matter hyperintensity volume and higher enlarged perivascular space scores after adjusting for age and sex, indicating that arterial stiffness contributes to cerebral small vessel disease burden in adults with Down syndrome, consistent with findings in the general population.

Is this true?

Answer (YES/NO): NO